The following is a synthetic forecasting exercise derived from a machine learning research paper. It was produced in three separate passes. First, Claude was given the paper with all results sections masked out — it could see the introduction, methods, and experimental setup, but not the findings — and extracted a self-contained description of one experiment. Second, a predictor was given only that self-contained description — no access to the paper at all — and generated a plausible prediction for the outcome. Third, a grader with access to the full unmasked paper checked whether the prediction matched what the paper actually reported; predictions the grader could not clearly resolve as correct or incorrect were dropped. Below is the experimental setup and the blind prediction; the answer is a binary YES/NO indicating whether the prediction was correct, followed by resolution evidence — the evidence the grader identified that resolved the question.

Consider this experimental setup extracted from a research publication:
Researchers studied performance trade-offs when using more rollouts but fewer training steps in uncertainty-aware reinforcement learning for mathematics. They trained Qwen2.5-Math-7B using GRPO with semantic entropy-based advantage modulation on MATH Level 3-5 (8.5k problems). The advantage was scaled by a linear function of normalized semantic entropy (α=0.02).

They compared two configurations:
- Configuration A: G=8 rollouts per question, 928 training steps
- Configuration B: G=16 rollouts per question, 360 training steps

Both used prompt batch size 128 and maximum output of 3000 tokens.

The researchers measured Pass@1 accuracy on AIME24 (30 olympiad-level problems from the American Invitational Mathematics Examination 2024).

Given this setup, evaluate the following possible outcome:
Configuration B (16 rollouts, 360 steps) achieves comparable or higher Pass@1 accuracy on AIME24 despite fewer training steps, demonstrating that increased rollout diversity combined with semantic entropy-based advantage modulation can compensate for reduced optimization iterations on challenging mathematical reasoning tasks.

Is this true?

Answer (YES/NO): YES